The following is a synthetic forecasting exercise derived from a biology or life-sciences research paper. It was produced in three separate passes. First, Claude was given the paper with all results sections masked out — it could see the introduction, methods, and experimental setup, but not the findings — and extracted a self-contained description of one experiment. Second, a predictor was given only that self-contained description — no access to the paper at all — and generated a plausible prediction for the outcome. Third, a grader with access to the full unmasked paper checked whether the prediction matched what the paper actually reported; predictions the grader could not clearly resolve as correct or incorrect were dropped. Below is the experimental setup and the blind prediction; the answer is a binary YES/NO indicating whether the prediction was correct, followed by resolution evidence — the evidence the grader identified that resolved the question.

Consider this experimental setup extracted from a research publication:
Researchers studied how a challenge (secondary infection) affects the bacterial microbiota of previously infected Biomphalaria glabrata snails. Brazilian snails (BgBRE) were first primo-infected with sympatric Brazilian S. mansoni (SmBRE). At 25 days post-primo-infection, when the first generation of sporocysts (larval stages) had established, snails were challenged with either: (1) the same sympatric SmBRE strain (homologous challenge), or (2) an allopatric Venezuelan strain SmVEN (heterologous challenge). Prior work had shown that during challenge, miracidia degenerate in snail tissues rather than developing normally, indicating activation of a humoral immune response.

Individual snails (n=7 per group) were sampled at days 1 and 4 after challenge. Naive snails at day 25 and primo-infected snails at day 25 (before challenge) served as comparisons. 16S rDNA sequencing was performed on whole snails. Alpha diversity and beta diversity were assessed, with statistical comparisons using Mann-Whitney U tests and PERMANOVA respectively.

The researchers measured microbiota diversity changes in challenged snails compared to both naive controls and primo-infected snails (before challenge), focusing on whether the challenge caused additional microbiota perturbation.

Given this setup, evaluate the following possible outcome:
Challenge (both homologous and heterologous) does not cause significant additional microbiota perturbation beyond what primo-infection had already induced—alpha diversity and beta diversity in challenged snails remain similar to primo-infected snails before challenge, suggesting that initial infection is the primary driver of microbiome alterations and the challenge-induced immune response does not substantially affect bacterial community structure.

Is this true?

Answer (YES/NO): NO